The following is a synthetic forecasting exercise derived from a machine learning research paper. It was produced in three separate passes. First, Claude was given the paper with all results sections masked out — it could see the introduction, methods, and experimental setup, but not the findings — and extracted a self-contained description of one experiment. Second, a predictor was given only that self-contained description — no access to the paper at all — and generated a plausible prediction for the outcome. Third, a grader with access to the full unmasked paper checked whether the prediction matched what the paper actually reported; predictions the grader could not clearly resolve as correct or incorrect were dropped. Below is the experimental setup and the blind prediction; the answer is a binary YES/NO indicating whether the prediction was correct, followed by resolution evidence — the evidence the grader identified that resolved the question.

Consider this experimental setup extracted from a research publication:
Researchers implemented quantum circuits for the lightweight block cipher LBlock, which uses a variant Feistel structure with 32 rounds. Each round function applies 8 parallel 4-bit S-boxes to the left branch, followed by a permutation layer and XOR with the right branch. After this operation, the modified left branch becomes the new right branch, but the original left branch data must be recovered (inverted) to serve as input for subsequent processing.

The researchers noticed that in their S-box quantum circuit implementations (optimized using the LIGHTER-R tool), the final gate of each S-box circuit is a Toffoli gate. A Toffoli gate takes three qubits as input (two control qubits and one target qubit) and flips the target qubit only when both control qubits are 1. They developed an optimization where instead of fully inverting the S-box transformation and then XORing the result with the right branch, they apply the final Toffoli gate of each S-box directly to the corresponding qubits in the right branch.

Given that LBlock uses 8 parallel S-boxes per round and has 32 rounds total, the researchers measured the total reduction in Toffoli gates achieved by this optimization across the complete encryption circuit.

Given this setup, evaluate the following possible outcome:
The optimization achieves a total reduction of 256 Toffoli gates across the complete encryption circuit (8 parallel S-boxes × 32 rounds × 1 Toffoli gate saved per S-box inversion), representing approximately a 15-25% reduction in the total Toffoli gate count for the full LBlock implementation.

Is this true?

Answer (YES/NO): NO